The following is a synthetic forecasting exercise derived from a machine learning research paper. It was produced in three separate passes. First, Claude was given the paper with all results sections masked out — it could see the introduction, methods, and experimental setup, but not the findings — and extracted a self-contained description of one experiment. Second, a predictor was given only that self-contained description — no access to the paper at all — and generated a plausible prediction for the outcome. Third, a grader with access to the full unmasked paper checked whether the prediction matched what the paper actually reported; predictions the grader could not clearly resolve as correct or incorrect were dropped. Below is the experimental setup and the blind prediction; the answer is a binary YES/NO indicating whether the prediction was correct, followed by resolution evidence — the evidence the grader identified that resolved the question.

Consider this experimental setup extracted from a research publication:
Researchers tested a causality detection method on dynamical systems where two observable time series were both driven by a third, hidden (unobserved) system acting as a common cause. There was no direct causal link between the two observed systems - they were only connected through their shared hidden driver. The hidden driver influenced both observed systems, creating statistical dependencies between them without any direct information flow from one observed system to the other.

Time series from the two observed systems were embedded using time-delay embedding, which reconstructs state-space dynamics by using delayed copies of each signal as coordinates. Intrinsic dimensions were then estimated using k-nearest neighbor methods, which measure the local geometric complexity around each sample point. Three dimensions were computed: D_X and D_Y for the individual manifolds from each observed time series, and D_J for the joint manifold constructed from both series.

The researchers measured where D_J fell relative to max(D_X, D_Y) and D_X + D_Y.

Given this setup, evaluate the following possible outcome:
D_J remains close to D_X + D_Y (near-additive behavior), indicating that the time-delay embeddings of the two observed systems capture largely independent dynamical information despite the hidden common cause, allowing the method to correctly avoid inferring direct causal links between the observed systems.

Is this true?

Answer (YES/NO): NO